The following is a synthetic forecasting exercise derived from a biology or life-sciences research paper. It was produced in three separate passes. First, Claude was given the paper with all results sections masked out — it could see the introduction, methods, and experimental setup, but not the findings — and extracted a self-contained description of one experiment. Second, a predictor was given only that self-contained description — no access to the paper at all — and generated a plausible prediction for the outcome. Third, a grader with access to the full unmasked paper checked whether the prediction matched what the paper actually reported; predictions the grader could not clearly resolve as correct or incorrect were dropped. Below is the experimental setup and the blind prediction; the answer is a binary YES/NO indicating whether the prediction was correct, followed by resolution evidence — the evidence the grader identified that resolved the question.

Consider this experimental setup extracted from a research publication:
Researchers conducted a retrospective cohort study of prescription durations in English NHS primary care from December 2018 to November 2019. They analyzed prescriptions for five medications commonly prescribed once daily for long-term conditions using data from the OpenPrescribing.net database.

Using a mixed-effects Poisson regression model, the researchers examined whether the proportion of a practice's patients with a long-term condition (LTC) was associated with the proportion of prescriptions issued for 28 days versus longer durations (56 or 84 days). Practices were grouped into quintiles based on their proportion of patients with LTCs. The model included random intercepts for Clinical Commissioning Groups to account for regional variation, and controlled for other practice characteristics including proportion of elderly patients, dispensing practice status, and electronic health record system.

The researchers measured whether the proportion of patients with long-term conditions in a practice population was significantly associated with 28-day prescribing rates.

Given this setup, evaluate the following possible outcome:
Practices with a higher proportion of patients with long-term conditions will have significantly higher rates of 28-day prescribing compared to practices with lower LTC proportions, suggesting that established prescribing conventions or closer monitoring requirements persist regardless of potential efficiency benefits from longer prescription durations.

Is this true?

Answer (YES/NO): YES